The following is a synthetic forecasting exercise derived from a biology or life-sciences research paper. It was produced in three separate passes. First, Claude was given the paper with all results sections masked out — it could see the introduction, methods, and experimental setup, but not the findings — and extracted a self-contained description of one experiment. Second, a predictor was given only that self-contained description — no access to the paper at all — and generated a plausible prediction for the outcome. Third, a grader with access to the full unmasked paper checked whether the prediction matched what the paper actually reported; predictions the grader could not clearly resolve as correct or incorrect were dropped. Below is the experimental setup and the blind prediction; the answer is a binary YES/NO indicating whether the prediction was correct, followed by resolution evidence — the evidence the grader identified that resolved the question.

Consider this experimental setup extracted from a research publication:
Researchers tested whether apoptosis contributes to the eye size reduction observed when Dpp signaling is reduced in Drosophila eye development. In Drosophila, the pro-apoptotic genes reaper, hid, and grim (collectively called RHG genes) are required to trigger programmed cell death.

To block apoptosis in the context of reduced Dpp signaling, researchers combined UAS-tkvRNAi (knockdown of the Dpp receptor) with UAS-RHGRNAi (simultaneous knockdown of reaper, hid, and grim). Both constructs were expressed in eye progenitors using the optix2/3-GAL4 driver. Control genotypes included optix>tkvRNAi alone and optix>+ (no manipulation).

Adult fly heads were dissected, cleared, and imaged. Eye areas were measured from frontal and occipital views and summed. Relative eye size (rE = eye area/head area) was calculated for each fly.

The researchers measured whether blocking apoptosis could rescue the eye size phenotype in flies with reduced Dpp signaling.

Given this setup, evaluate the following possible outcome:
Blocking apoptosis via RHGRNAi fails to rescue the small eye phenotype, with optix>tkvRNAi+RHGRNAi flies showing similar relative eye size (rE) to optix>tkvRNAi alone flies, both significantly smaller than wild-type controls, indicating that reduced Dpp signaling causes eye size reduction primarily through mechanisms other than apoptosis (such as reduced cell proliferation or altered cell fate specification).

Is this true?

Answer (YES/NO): NO